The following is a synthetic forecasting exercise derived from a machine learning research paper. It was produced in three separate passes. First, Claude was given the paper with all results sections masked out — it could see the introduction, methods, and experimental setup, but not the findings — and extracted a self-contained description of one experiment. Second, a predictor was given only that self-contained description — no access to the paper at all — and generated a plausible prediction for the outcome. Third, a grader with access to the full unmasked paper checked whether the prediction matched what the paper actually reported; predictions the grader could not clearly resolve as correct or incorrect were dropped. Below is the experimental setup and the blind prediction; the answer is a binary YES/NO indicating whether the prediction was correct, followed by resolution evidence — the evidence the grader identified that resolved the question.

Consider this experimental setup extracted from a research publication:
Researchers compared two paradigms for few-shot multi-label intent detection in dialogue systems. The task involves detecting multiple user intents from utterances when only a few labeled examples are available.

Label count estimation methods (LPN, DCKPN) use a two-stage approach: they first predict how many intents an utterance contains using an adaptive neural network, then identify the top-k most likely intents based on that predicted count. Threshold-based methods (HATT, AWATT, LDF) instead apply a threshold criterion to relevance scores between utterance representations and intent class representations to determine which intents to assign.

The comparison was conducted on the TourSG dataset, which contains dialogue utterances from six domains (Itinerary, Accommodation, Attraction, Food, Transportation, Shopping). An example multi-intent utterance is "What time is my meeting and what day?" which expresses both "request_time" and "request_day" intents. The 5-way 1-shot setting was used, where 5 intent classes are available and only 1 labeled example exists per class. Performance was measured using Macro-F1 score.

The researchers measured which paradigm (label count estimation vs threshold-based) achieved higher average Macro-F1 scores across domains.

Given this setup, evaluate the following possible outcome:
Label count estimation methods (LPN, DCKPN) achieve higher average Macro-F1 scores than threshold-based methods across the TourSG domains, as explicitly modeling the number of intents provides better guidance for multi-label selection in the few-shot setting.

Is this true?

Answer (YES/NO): NO